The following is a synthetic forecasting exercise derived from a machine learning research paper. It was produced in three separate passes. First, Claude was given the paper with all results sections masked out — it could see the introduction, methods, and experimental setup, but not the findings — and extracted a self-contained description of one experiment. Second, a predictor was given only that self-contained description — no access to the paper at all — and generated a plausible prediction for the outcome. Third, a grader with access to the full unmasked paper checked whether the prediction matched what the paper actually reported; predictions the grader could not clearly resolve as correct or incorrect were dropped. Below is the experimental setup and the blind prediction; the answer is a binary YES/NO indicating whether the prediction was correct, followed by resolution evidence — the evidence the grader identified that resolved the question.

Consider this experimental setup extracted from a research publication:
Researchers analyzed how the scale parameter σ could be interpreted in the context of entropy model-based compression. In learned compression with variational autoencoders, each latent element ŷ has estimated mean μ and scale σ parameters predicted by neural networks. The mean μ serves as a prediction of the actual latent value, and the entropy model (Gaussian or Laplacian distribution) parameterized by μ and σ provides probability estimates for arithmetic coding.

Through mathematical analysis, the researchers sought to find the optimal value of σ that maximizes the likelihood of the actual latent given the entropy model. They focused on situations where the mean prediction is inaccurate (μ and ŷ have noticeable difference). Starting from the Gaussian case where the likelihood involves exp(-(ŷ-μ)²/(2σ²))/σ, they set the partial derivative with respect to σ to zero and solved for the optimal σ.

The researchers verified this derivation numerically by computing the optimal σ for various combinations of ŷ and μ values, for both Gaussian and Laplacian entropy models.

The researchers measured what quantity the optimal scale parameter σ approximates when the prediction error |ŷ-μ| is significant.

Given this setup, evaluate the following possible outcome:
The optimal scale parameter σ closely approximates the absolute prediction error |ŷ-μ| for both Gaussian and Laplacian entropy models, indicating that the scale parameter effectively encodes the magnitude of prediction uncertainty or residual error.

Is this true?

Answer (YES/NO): YES